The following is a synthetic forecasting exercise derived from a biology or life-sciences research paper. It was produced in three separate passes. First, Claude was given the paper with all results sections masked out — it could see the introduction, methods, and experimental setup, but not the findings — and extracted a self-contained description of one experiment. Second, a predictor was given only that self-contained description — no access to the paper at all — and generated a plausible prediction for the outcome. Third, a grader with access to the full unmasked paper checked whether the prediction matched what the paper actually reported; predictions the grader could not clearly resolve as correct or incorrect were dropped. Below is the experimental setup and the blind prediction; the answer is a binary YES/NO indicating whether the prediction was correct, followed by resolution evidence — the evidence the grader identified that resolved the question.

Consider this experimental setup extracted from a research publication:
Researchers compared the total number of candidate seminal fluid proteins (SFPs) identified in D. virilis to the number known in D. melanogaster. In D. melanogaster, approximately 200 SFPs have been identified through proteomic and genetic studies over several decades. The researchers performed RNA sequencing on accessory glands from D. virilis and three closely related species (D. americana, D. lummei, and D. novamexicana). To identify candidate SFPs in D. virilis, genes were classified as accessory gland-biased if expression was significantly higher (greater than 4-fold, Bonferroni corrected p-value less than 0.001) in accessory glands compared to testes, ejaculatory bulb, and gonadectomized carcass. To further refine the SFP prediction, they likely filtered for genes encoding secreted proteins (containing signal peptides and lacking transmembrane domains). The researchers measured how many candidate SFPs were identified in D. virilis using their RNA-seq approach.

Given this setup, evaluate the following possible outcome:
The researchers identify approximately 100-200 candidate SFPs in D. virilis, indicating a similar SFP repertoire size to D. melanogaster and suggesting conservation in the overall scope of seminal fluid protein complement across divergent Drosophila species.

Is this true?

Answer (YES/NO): NO